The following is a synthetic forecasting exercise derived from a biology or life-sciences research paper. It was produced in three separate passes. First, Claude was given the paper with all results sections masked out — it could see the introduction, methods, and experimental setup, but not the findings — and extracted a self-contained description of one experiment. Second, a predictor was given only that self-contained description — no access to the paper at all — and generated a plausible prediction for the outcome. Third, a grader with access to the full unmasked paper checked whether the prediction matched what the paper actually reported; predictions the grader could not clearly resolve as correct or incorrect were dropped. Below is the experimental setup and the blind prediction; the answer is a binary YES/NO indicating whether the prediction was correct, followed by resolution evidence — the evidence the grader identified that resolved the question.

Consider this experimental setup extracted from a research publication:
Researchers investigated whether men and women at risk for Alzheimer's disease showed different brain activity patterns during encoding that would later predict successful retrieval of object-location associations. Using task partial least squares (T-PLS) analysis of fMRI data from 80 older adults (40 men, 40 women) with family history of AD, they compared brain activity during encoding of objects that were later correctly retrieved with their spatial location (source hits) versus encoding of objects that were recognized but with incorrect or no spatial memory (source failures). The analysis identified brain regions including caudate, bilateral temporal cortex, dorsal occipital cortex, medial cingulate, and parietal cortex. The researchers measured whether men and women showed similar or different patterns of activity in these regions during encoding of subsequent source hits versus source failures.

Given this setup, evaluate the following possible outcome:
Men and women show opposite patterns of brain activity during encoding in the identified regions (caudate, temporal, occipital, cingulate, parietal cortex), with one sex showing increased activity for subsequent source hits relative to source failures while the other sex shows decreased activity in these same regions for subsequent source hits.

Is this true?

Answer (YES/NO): NO